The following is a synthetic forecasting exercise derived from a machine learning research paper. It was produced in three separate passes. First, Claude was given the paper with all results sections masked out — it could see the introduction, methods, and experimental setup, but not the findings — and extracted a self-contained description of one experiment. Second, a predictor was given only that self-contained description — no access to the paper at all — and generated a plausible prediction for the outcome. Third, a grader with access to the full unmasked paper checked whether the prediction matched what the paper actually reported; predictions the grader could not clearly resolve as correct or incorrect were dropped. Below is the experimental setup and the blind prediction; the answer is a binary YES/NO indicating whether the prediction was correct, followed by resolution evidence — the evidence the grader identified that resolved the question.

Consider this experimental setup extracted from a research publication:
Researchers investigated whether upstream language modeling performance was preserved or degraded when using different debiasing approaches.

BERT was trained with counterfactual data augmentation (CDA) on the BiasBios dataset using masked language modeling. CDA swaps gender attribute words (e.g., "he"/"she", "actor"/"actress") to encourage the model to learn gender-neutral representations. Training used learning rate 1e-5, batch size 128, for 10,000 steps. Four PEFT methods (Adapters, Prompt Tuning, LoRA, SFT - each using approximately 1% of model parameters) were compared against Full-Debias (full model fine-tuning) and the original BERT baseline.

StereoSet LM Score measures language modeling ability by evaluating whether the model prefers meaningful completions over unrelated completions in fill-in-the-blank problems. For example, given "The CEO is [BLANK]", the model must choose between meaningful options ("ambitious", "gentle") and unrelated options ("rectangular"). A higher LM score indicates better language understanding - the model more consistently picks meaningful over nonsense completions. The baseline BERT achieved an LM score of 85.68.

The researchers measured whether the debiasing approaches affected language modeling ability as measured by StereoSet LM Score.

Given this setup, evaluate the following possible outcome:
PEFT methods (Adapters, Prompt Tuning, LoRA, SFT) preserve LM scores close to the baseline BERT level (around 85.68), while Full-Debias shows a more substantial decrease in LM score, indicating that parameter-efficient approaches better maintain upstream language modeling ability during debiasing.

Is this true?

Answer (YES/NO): NO